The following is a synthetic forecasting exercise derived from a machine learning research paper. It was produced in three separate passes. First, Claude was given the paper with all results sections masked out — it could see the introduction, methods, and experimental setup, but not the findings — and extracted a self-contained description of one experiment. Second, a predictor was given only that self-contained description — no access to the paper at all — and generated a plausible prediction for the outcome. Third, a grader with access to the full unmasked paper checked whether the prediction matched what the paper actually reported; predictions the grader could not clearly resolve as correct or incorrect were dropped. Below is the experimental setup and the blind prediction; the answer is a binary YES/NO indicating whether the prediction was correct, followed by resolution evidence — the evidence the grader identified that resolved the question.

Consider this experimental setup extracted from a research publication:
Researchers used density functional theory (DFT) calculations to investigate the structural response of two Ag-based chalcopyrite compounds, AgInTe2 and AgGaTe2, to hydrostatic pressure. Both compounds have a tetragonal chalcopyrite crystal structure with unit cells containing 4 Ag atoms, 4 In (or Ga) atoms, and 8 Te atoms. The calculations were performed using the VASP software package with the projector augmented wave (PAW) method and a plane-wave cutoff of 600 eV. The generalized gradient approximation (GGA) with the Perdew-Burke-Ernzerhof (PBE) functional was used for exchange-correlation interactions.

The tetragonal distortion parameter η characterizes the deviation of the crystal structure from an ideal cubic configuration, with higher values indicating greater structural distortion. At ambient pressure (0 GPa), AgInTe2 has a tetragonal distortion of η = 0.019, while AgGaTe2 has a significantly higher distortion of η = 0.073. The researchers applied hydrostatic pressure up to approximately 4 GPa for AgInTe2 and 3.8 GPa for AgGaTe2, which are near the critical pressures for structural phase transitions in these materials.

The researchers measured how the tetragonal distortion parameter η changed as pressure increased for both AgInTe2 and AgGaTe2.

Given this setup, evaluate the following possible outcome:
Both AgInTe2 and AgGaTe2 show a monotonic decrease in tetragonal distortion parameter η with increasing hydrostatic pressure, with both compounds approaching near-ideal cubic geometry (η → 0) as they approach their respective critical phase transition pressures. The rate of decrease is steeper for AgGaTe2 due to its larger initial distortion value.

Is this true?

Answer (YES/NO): NO